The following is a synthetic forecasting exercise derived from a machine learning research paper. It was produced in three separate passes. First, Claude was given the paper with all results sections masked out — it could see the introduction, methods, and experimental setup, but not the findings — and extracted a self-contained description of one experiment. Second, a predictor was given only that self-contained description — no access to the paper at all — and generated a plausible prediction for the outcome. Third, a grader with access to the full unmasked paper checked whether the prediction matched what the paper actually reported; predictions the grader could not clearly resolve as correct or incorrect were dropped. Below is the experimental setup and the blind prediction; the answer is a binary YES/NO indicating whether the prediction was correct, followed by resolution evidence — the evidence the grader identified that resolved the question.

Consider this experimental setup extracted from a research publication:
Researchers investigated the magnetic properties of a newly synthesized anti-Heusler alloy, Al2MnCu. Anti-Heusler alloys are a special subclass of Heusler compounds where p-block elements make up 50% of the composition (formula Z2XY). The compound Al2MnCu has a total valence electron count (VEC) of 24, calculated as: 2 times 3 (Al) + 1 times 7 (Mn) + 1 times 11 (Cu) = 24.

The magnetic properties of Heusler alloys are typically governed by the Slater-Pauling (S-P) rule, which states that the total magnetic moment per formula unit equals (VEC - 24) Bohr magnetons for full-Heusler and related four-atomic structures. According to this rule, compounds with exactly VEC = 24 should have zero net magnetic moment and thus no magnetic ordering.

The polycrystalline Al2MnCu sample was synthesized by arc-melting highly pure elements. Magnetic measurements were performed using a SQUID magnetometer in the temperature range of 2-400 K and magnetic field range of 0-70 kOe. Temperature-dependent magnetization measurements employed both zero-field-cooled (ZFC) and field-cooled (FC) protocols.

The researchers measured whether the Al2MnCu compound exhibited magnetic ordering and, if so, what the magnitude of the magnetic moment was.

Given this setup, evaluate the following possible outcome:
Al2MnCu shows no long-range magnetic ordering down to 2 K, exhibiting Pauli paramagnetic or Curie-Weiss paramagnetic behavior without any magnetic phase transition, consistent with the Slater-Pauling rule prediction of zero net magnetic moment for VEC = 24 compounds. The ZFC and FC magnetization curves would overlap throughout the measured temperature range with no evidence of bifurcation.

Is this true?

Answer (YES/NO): NO